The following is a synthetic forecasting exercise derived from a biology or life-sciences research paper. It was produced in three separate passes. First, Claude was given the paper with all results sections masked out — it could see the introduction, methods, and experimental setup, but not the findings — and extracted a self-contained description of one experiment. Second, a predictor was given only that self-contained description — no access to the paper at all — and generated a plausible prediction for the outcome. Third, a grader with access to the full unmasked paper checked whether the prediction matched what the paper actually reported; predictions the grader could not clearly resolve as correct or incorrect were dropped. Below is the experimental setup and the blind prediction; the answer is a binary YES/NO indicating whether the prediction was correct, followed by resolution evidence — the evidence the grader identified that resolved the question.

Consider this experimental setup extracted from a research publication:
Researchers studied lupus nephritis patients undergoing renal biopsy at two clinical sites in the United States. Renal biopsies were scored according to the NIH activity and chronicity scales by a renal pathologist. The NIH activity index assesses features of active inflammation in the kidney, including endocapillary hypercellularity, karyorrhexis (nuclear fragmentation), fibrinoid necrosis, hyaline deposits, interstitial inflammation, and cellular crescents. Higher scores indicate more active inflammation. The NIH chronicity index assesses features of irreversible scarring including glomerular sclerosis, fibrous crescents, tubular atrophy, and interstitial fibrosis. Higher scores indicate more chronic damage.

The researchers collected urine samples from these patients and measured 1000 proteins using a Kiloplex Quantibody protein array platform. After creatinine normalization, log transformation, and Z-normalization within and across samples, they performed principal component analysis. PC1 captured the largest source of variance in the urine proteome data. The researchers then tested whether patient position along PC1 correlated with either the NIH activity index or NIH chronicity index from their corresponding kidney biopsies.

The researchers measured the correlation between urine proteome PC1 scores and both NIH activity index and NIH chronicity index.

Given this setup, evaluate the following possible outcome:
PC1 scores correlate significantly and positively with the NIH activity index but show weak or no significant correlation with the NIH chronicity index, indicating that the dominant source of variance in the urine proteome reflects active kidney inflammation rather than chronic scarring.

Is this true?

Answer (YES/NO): NO